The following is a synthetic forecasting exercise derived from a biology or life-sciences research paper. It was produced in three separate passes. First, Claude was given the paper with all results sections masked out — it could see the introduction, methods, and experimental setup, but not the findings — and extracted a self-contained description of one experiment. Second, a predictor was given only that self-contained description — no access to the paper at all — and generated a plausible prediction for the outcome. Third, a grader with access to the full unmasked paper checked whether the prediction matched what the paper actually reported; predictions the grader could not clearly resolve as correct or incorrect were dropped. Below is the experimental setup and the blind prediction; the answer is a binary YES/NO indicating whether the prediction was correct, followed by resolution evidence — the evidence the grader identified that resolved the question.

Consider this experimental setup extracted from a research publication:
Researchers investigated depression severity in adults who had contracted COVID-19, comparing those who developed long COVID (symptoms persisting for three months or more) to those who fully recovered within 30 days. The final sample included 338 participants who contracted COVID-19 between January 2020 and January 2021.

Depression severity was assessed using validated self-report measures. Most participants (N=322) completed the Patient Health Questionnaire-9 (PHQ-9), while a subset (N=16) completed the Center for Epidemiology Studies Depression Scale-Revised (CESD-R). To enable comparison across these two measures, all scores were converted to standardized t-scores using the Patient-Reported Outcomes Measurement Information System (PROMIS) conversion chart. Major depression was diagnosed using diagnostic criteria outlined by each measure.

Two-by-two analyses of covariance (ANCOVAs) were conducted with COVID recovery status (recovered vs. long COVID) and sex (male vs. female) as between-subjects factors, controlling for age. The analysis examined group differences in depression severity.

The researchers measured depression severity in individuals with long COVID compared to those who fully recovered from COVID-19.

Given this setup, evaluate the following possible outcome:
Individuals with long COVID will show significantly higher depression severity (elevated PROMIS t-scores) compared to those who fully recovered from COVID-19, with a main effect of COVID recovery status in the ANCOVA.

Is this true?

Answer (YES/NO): YES